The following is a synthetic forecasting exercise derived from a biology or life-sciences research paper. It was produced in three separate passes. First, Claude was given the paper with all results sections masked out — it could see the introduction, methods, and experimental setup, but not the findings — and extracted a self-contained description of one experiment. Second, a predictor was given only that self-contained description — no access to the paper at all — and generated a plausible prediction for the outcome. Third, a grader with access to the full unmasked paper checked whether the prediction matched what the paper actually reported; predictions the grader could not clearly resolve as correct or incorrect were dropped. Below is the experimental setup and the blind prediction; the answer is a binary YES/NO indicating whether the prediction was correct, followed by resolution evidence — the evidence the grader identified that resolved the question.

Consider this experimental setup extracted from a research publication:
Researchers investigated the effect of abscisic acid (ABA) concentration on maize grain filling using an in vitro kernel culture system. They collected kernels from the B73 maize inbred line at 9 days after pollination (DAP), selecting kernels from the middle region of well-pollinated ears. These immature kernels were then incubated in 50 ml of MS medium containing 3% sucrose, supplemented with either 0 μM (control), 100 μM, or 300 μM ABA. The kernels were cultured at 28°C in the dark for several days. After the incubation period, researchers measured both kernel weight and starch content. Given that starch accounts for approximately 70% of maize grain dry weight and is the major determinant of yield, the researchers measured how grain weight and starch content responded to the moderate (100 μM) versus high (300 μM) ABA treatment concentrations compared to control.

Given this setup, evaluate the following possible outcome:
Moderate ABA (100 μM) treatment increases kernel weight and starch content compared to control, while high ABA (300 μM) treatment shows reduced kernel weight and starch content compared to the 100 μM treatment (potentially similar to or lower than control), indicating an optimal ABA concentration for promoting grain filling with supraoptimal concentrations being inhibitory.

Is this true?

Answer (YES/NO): YES